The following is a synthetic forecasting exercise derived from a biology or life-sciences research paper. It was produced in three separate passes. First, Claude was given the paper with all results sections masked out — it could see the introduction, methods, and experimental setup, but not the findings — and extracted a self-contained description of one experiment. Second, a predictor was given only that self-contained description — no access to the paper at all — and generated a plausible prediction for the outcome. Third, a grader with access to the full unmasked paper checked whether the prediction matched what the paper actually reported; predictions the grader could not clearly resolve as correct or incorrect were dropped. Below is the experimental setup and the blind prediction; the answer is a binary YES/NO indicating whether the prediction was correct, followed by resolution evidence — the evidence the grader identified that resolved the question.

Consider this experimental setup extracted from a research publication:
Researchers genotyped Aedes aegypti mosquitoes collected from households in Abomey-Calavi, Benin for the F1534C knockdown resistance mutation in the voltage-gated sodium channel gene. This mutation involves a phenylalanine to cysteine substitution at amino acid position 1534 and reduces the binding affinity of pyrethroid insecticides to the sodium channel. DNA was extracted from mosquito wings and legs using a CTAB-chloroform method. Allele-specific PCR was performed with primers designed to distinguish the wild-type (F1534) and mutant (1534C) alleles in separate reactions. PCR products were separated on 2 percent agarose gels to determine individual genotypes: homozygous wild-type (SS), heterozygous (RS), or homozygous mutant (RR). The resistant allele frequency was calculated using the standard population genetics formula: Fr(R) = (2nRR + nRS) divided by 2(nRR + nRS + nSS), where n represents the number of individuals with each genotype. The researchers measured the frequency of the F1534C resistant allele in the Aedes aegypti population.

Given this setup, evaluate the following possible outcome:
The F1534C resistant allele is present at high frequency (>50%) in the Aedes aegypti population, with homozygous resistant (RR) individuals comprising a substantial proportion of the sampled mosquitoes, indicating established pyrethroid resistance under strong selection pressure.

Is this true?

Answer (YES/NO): NO